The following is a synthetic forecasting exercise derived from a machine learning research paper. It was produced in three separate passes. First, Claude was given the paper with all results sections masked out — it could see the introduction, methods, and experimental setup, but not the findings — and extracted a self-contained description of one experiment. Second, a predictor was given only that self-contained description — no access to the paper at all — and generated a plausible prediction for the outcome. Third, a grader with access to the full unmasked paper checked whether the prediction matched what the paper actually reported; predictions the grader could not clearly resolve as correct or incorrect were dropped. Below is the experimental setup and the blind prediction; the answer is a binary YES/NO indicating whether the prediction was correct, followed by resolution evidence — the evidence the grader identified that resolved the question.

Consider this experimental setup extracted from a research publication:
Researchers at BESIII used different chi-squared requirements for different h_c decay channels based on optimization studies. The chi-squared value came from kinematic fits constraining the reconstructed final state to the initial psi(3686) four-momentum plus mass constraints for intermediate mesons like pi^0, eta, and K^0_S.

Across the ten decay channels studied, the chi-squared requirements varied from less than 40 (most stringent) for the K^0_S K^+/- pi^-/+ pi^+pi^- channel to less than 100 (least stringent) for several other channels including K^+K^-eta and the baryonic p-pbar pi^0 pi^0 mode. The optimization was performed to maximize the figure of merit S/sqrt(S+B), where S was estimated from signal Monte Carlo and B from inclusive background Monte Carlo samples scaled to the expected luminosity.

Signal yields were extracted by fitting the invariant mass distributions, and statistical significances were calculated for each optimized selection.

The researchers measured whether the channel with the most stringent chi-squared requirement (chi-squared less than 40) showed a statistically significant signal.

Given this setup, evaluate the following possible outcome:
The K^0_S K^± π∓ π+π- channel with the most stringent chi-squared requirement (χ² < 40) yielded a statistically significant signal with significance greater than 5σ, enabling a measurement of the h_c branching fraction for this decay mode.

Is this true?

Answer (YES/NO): NO